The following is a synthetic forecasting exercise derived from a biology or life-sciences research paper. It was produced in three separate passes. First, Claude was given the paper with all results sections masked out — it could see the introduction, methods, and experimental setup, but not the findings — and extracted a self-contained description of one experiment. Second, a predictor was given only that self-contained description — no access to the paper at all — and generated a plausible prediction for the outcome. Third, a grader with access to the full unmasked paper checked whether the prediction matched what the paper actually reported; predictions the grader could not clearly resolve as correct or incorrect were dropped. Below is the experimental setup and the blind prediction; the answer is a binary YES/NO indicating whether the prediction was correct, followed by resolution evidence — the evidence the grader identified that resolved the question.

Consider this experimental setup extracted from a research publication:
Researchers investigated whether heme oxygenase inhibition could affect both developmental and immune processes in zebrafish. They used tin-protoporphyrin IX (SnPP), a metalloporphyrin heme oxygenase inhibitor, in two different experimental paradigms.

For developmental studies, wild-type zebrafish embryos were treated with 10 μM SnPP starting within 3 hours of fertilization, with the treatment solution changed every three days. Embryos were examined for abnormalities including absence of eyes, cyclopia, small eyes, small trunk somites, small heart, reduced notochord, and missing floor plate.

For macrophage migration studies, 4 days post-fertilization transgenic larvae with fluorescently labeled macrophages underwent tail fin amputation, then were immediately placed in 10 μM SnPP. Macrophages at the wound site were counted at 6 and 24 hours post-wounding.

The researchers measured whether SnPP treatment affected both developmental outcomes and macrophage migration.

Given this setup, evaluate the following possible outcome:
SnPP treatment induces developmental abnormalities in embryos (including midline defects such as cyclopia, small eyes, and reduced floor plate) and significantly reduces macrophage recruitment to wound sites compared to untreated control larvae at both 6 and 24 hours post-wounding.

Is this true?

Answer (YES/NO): NO